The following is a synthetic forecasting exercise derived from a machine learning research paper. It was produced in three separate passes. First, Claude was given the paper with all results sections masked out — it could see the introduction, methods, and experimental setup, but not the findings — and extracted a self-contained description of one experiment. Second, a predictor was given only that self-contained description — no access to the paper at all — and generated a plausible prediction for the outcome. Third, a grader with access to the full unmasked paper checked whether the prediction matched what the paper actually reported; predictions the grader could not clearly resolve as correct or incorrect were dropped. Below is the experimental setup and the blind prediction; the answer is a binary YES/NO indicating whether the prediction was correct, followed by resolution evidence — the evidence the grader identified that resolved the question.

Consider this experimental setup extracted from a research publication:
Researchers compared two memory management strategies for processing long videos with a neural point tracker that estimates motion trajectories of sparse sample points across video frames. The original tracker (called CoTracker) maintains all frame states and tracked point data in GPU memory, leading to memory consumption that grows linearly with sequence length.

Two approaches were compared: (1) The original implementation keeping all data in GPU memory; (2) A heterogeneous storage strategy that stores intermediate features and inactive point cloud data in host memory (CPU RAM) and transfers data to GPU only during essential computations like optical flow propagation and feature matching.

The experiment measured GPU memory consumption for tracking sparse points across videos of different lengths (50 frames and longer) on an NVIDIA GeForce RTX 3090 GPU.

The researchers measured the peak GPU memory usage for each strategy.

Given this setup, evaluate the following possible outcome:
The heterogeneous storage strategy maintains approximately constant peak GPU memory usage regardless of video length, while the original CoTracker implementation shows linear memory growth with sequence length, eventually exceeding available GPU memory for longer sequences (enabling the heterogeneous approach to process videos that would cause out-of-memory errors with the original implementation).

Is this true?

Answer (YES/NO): NO